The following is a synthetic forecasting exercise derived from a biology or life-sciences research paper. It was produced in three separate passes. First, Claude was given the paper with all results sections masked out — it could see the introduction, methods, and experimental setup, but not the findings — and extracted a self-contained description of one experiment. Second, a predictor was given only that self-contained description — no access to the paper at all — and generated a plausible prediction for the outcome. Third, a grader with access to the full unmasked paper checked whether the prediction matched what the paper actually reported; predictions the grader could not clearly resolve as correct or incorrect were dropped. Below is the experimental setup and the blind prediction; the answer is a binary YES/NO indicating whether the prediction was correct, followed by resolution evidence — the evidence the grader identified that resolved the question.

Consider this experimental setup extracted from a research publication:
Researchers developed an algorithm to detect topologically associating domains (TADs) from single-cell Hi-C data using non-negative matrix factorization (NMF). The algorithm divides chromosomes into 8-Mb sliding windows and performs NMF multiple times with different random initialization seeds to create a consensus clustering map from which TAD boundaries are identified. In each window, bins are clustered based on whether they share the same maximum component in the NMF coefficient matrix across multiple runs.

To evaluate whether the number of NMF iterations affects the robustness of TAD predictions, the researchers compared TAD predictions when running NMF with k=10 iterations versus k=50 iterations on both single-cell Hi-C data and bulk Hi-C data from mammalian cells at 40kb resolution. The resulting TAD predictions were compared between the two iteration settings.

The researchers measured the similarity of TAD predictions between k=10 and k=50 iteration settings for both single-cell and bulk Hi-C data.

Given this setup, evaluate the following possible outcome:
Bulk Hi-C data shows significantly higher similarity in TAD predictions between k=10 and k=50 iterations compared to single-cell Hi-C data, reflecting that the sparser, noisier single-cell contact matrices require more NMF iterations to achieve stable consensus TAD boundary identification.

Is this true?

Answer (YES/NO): NO